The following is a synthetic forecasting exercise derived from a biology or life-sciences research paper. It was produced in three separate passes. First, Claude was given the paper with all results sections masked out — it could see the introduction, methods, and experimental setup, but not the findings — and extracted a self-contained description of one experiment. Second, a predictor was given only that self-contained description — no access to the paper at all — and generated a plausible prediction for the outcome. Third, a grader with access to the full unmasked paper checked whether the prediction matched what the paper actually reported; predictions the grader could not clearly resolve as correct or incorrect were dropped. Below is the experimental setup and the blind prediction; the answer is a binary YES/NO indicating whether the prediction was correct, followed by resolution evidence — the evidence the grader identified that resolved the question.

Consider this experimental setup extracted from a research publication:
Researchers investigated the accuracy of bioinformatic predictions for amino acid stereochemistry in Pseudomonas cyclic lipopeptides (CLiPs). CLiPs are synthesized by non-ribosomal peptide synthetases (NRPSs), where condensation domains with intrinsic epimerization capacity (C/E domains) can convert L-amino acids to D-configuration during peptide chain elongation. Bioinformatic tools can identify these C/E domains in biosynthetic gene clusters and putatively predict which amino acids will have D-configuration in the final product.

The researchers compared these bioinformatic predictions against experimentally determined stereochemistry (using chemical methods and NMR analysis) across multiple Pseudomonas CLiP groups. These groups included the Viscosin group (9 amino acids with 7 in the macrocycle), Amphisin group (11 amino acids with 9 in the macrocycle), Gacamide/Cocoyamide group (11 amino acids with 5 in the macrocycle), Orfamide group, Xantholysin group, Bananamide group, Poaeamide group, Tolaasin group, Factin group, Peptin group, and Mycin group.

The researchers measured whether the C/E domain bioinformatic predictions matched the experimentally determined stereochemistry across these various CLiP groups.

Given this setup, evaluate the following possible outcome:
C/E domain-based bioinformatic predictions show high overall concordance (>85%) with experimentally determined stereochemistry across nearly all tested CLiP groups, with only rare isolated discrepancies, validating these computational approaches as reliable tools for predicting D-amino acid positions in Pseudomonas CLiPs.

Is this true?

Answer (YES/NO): NO